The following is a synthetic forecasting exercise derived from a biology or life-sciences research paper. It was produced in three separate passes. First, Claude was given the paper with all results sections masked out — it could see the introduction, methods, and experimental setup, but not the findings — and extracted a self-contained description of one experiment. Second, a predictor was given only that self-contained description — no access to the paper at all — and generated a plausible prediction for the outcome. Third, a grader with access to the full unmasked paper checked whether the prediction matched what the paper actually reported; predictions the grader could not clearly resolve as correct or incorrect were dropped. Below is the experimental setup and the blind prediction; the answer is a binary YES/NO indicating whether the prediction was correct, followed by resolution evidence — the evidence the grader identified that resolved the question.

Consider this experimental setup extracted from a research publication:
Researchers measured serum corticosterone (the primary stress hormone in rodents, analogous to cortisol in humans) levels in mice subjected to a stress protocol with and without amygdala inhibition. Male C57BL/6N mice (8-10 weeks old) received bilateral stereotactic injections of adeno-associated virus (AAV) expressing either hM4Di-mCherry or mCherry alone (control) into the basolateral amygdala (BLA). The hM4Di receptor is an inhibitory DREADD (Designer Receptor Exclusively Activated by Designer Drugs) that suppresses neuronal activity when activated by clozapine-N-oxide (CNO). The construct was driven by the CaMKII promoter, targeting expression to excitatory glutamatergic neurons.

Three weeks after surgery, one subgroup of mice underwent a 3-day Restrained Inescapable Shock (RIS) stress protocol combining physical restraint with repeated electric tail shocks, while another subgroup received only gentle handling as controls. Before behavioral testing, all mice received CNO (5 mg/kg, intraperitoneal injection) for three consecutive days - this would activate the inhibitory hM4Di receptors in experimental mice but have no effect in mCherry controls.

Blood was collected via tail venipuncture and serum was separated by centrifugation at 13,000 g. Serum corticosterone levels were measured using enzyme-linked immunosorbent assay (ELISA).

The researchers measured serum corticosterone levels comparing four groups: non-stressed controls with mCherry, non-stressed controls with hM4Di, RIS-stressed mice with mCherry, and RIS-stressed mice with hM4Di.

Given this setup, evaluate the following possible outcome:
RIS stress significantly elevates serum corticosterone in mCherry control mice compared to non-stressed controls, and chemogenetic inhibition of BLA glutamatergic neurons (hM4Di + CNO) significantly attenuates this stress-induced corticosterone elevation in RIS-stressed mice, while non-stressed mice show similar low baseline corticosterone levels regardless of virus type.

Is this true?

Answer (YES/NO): NO